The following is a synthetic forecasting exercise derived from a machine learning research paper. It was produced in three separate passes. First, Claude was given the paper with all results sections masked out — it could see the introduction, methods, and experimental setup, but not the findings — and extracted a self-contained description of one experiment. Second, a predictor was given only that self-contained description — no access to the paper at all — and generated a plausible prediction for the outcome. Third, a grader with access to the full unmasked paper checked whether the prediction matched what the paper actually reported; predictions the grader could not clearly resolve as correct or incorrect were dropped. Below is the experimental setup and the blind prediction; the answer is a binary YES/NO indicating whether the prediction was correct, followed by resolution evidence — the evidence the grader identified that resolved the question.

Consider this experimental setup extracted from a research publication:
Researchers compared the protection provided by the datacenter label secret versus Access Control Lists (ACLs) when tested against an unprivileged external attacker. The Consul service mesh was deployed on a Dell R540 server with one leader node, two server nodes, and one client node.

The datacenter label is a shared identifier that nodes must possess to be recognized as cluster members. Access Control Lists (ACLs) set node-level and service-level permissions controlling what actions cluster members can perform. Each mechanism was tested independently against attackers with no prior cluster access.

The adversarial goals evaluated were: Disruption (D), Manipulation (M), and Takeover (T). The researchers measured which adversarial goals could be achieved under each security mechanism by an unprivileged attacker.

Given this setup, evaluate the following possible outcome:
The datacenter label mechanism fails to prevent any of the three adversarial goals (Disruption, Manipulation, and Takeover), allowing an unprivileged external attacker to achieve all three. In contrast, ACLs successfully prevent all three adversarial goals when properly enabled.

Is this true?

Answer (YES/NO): NO